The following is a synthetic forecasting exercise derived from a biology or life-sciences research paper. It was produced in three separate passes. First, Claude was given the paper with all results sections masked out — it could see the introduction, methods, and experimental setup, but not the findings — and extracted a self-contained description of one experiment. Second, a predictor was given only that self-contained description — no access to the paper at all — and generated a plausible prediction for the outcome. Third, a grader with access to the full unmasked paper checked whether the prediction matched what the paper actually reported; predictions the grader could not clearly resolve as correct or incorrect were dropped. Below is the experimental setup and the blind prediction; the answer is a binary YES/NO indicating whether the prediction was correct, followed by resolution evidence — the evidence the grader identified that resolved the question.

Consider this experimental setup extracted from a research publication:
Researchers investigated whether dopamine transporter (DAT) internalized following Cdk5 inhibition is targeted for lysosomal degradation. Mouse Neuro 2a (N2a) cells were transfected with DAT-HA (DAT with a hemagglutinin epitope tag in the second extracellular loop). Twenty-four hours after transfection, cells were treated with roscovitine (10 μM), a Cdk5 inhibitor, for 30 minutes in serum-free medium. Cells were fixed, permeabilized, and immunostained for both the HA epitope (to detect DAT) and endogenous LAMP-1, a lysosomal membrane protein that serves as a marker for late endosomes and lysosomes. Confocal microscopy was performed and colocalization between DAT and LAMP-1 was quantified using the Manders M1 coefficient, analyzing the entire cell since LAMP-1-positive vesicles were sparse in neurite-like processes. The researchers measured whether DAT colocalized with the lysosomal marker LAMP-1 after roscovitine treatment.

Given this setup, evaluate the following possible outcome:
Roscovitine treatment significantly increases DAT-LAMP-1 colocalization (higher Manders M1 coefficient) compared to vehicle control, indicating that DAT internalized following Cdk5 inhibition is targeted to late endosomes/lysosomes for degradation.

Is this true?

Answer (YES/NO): NO